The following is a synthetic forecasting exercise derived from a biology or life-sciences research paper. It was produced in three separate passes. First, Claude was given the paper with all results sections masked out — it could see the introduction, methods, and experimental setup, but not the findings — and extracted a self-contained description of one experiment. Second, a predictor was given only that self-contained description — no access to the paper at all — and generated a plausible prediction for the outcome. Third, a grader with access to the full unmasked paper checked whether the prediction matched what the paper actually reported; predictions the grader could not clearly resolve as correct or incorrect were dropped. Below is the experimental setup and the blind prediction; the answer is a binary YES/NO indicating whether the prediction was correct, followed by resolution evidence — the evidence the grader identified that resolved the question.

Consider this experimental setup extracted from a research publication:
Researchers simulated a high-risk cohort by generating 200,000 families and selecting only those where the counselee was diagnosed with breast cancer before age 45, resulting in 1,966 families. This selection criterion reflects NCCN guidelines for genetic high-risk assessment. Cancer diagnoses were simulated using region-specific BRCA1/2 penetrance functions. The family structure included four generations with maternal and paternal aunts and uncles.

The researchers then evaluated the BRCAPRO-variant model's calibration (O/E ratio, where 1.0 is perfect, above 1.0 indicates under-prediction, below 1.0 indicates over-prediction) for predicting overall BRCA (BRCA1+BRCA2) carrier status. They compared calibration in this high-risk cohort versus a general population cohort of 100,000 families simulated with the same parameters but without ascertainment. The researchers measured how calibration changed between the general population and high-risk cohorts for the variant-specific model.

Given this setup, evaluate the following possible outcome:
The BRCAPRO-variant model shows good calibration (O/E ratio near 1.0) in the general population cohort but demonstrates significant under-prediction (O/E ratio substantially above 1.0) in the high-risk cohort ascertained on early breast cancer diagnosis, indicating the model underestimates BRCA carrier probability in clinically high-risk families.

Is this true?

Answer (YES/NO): NO